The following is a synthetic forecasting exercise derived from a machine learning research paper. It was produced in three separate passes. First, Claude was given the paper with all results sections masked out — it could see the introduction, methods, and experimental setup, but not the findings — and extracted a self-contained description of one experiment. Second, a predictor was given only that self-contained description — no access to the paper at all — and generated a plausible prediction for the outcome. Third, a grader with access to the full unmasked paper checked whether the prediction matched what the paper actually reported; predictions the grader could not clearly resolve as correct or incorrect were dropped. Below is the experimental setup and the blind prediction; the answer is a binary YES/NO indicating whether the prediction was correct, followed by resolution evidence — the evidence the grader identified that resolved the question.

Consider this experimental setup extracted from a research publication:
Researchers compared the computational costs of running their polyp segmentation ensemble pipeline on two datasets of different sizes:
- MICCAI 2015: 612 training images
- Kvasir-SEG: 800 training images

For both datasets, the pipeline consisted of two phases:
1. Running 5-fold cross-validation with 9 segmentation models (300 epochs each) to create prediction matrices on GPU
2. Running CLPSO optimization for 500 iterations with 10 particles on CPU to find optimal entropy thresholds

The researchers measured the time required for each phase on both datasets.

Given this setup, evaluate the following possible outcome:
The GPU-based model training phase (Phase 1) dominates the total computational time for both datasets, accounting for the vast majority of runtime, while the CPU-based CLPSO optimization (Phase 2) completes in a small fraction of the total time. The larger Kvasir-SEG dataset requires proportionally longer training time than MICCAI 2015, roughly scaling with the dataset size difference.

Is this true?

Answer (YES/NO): NO